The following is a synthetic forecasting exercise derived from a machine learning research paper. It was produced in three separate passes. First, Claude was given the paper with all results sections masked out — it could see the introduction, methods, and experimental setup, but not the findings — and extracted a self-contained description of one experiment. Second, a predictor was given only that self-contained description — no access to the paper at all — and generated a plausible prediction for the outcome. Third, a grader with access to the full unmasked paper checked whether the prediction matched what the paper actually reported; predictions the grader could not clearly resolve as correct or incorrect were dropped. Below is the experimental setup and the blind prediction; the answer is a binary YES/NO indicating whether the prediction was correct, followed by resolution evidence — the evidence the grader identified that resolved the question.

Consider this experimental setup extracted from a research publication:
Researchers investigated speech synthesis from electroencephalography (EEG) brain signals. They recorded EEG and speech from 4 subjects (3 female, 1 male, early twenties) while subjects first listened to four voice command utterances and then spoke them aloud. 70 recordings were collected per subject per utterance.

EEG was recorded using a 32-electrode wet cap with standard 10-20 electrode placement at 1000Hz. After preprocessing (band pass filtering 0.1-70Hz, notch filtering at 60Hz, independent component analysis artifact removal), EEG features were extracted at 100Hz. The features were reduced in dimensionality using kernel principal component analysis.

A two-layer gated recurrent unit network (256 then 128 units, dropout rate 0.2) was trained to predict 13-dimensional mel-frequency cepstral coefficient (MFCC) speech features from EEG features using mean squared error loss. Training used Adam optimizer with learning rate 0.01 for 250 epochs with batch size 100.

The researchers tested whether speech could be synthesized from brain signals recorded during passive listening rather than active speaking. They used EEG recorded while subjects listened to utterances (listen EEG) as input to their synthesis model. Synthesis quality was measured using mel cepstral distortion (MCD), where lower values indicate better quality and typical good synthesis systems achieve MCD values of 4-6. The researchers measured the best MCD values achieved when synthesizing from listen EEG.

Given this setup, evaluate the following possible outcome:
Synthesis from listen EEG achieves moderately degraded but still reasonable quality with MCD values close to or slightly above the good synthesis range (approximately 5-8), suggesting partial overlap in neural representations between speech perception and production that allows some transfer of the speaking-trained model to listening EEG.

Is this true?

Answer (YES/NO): NO